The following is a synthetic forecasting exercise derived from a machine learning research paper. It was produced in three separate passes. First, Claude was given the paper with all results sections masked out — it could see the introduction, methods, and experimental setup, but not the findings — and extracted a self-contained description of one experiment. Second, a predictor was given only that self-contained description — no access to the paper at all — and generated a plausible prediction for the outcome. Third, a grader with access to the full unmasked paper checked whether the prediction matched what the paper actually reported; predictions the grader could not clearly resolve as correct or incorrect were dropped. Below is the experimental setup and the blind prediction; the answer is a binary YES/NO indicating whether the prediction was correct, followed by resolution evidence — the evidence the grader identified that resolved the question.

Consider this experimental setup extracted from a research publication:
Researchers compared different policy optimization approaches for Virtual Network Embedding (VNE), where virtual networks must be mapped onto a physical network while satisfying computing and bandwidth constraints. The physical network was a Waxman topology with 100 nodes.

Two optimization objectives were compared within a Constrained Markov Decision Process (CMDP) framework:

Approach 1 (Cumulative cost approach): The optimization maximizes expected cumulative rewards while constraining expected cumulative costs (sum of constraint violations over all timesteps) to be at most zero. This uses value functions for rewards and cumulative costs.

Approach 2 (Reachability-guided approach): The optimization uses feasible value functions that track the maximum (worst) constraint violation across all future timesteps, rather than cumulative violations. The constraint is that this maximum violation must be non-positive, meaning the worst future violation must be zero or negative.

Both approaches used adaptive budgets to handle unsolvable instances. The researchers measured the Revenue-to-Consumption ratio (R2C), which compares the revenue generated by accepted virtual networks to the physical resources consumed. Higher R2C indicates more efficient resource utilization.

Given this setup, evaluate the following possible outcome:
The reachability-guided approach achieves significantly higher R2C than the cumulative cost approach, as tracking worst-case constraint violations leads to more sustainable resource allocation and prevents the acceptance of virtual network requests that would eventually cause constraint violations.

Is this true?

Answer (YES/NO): NO